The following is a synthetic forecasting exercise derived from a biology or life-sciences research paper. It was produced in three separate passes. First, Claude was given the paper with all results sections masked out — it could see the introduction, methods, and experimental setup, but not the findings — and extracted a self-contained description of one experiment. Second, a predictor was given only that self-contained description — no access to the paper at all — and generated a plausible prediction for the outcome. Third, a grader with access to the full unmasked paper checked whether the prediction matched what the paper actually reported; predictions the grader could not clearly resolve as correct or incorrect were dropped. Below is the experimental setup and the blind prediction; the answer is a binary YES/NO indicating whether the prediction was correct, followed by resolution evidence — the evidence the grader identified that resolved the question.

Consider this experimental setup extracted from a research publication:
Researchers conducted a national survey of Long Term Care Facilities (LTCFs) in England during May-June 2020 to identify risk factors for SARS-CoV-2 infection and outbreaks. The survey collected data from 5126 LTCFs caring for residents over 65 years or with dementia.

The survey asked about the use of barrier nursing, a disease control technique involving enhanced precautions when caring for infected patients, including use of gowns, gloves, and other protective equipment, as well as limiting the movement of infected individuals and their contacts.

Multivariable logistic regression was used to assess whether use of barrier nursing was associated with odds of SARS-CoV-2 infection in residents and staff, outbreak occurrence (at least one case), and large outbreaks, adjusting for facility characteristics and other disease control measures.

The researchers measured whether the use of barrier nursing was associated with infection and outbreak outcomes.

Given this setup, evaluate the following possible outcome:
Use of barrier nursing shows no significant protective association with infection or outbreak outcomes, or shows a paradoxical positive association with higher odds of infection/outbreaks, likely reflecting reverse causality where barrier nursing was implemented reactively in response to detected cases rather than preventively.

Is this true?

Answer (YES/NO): YES